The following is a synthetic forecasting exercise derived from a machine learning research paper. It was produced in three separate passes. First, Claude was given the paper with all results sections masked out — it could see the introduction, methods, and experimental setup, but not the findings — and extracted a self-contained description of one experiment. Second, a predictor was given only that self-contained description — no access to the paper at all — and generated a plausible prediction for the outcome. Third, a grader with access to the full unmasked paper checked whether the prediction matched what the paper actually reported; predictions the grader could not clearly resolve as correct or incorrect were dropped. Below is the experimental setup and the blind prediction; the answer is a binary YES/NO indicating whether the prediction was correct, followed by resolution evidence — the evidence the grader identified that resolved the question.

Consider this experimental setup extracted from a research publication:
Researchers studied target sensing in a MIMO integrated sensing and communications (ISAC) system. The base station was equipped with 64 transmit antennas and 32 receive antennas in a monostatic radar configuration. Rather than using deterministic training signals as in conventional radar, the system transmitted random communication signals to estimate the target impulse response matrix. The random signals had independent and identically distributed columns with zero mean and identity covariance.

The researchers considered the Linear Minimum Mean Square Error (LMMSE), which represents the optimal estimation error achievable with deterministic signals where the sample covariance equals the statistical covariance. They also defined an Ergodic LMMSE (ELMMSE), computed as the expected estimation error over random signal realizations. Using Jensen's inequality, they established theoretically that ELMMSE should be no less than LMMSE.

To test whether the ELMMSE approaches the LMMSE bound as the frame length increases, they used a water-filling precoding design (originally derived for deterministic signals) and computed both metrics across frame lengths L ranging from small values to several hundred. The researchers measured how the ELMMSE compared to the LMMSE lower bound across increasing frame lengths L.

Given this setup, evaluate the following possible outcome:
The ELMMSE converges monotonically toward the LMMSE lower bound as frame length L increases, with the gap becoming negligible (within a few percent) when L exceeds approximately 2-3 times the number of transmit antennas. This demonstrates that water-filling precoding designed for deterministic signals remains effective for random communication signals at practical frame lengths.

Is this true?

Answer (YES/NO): NO